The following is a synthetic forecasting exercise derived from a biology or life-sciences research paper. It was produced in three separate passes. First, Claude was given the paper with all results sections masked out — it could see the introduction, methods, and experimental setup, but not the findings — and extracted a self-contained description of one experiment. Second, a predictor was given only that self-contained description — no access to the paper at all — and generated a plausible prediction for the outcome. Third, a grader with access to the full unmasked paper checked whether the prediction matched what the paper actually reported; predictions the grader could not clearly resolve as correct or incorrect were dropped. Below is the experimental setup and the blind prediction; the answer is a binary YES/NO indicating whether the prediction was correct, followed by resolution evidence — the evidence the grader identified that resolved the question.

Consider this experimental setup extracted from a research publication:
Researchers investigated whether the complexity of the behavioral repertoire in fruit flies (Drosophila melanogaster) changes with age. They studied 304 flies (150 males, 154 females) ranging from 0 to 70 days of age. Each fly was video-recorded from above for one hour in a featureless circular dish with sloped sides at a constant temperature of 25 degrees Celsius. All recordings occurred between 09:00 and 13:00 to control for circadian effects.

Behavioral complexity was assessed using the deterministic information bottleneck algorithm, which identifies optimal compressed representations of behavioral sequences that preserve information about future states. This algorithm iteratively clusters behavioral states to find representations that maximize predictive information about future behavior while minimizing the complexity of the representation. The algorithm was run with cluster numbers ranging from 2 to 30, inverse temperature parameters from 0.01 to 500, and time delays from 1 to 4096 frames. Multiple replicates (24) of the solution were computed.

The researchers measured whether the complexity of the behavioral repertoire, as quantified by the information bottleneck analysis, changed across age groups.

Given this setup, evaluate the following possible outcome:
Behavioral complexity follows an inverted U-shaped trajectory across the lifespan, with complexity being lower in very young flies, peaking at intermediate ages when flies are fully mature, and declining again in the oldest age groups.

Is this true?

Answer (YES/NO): NO